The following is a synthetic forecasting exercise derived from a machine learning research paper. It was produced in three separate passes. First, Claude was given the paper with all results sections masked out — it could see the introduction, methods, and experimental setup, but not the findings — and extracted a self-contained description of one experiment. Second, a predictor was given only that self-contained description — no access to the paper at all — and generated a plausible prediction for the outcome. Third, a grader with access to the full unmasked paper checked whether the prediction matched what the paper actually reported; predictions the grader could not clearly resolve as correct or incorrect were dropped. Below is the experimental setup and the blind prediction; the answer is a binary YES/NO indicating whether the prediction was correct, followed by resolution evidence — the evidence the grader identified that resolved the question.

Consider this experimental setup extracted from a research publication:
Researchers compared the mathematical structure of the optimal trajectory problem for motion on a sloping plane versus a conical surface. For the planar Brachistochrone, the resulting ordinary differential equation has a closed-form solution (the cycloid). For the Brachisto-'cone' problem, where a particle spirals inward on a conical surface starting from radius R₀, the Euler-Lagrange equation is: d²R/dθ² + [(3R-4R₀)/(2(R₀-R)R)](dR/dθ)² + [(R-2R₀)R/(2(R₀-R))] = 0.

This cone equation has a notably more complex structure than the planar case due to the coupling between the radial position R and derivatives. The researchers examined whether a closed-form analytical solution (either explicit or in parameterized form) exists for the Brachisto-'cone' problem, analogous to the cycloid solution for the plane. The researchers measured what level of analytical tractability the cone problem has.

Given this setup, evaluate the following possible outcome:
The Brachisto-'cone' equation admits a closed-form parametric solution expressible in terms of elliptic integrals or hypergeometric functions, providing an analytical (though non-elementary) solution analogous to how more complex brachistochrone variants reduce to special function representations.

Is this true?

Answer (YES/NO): NO